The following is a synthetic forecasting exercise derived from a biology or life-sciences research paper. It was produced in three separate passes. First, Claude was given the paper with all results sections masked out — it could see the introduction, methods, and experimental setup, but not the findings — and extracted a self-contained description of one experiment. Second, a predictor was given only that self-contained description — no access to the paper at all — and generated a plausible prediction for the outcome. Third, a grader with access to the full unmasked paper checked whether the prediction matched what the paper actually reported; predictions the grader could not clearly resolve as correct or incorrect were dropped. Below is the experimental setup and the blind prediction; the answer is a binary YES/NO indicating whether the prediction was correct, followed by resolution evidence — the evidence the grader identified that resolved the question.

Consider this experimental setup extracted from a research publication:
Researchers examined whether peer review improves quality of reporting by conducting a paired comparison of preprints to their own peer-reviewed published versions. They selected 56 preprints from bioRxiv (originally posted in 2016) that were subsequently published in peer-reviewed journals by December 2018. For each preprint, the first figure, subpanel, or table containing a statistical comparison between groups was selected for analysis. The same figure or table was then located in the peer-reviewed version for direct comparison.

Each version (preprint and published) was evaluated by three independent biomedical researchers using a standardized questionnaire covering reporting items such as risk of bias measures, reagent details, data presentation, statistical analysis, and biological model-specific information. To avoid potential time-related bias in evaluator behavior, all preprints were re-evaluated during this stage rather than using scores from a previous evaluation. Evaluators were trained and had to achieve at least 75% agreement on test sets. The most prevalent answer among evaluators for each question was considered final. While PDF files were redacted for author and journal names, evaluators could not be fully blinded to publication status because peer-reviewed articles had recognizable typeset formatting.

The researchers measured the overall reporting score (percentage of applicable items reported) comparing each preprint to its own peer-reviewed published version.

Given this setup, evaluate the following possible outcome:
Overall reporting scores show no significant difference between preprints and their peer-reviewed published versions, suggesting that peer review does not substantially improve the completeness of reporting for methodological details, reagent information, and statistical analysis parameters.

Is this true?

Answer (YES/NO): NO